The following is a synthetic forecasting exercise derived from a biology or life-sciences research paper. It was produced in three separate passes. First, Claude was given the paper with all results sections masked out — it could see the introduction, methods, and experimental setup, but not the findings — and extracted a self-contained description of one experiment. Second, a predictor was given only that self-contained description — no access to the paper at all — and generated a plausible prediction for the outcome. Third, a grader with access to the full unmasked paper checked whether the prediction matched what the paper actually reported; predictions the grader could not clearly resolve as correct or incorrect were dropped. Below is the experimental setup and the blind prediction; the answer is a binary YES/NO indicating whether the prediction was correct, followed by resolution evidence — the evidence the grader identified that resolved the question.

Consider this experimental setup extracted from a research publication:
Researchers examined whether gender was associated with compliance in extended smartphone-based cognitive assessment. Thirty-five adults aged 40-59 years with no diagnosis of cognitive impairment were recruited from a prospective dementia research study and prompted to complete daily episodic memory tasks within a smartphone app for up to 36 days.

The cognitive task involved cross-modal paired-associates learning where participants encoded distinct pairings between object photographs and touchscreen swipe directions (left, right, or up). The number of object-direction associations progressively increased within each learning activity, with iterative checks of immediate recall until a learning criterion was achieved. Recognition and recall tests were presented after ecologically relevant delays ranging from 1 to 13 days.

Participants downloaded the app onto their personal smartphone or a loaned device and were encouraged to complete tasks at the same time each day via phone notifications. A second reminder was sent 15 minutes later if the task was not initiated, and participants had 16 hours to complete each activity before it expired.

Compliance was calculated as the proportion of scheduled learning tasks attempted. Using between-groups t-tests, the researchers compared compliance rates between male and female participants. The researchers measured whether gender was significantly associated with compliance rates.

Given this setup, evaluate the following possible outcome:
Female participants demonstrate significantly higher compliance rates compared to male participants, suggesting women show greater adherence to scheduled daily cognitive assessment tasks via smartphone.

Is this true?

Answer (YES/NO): NO